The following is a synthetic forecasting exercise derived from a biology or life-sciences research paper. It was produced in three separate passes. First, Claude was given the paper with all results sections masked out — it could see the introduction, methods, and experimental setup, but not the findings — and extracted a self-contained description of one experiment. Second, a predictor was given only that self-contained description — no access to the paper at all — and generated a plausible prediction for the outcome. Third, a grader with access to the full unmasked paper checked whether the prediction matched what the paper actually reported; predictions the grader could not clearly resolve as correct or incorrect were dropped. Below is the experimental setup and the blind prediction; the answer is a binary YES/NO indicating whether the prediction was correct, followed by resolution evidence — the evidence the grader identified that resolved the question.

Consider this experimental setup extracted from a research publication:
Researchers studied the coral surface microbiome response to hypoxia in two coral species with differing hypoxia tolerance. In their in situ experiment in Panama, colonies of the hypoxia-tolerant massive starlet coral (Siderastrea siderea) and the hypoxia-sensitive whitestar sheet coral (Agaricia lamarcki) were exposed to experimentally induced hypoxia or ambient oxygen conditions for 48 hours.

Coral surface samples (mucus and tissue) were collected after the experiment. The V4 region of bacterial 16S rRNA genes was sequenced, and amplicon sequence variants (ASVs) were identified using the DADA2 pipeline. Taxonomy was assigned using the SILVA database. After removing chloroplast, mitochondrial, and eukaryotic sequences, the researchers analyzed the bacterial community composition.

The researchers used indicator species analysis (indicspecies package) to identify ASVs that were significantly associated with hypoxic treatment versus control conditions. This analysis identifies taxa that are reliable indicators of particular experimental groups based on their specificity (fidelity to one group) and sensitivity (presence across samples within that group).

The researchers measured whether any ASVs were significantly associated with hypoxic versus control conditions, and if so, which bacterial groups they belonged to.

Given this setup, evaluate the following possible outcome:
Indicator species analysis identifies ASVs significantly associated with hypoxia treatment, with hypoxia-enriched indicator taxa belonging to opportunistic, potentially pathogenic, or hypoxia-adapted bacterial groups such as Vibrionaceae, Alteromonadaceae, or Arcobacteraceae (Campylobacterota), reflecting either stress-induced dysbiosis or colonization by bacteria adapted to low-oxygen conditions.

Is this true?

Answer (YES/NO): YES